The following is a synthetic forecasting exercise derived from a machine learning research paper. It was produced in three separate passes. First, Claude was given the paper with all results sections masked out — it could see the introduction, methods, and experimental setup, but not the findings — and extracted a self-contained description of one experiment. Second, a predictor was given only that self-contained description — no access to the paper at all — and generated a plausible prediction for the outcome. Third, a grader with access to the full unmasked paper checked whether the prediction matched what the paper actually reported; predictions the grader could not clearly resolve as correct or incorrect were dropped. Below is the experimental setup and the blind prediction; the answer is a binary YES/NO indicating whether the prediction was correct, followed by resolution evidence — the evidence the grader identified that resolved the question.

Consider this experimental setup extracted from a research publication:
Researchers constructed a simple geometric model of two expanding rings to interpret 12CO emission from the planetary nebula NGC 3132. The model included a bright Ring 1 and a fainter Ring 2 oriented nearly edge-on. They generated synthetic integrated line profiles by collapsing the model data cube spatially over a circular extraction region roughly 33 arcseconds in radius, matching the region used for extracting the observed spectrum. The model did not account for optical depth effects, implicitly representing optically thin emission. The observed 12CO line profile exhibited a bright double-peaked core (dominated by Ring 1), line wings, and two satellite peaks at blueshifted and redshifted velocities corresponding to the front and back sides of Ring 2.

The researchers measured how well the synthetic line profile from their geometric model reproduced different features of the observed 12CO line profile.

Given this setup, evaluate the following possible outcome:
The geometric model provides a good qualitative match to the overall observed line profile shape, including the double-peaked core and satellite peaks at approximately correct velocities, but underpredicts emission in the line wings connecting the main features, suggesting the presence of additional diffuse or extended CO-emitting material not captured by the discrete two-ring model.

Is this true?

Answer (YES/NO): NO